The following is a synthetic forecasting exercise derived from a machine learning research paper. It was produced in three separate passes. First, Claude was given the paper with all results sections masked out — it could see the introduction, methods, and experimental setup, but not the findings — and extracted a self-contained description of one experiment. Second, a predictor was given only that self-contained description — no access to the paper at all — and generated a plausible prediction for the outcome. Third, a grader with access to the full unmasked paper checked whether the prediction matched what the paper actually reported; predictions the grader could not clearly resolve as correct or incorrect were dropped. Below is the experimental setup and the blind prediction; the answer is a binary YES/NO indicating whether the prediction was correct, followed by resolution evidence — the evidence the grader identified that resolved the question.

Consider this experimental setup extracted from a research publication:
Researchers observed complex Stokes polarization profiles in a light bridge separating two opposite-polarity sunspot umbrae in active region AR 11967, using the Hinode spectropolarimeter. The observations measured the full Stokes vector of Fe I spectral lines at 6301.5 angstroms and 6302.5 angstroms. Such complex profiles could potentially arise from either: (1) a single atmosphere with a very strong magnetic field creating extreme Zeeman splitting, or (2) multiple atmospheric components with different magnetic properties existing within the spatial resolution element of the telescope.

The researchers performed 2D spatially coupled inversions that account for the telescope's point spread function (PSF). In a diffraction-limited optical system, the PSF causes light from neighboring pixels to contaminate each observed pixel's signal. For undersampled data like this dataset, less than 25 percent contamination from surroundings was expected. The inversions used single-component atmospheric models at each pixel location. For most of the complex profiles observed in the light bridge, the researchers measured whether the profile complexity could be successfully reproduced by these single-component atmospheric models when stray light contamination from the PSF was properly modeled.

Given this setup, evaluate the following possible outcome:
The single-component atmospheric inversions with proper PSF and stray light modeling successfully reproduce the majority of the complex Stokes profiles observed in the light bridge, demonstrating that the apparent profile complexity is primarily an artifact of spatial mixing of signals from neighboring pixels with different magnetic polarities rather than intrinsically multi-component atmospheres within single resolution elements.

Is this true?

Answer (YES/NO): YES